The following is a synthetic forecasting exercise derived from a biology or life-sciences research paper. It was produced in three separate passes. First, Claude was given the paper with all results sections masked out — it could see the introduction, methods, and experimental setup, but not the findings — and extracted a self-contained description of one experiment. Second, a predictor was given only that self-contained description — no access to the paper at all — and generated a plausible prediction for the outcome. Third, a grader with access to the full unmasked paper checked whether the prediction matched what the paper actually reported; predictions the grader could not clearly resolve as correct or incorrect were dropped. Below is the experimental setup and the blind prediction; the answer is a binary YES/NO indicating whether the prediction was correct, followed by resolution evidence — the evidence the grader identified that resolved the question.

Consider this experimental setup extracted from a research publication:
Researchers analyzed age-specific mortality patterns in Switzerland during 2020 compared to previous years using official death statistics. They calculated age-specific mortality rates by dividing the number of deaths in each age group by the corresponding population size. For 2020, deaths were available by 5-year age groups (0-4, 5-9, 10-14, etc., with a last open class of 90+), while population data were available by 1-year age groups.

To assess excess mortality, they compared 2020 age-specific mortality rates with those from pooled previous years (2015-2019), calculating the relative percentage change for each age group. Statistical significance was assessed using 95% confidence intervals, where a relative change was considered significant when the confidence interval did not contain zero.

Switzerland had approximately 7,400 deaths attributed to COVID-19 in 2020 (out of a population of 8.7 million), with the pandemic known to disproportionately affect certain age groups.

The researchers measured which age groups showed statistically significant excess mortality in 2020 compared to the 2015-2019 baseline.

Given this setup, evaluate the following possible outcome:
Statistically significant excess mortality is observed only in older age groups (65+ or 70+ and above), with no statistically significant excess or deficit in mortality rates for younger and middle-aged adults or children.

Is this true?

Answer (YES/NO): NO